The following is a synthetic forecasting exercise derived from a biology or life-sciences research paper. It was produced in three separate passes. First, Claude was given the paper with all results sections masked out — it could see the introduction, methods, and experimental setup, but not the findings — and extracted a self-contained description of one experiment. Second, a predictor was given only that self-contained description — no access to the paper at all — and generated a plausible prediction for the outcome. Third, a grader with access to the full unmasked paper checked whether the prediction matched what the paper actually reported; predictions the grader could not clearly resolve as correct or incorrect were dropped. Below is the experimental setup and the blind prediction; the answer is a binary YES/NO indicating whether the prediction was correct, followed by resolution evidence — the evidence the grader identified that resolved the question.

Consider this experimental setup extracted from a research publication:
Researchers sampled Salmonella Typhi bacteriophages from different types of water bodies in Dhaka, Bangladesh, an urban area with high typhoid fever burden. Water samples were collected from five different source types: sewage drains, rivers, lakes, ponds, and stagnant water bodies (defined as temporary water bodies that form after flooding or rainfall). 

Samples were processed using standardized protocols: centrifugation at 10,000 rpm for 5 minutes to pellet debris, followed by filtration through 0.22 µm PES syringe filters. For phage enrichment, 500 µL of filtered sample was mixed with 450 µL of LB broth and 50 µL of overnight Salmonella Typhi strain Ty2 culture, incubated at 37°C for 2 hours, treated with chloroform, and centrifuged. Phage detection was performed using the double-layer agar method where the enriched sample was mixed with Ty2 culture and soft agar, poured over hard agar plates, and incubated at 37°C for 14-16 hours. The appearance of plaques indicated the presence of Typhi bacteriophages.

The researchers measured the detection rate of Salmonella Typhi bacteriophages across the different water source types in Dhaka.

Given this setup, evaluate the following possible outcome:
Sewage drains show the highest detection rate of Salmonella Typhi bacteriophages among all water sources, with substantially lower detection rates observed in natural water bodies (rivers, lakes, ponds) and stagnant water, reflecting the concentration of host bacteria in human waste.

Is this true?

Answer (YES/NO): NO